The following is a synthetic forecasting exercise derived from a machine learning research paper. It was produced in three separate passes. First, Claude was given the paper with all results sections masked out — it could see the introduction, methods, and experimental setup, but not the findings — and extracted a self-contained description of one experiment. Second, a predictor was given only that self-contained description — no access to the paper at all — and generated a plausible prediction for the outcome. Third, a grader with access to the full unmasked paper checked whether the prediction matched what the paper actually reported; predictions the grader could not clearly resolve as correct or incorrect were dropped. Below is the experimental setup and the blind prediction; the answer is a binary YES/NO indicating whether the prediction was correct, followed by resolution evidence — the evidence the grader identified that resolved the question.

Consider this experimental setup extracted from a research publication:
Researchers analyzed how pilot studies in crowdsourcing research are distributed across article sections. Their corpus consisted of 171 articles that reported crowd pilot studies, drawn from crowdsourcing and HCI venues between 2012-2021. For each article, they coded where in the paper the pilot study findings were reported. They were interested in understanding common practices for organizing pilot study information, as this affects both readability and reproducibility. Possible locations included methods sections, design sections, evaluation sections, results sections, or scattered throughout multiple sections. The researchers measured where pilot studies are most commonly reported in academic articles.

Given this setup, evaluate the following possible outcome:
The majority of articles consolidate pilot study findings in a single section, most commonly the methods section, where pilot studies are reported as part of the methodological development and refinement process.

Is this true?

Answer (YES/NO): NO